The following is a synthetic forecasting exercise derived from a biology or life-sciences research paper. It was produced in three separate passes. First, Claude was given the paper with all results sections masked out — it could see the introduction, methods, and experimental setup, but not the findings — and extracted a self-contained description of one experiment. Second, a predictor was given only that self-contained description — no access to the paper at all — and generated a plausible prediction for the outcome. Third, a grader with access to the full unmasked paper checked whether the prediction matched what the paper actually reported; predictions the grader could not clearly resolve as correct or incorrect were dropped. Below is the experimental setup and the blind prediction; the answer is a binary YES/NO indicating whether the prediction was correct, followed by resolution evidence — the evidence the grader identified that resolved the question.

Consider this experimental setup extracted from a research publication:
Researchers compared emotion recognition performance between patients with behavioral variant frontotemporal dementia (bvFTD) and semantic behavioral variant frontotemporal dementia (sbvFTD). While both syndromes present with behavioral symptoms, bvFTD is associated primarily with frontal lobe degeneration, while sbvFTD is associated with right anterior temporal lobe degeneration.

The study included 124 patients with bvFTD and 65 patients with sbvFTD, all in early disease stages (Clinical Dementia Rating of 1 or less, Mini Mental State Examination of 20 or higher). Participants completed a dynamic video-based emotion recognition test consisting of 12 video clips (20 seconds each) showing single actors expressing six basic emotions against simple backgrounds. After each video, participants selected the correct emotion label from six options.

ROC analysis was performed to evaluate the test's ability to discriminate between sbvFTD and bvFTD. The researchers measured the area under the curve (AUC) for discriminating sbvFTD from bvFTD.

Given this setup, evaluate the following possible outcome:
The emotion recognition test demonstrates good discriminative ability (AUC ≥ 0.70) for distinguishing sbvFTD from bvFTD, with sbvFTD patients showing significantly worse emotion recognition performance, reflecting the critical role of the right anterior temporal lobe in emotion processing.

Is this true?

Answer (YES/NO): YES